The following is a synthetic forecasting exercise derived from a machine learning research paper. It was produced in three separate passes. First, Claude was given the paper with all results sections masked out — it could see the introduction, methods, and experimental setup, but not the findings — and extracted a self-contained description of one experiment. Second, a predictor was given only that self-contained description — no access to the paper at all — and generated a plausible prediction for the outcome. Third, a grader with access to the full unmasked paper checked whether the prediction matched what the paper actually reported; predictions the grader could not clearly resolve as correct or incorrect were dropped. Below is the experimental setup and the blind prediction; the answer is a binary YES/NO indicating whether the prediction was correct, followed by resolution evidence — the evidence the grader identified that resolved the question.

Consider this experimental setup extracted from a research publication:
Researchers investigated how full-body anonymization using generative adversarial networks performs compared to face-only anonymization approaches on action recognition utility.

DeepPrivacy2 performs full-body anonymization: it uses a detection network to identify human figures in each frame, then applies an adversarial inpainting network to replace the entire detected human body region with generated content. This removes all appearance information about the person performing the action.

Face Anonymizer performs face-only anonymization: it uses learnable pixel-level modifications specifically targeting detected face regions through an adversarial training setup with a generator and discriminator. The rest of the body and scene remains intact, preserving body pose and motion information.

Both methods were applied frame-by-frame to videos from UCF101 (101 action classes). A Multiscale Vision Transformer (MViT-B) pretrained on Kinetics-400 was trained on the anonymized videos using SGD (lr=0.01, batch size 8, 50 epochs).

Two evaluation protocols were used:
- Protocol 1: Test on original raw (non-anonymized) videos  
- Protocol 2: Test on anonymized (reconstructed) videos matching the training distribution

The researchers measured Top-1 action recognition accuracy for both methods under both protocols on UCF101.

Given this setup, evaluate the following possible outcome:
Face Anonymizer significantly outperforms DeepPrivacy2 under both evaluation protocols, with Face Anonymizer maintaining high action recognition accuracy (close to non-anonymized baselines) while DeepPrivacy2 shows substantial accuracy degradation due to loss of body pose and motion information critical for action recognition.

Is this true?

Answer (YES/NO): NO